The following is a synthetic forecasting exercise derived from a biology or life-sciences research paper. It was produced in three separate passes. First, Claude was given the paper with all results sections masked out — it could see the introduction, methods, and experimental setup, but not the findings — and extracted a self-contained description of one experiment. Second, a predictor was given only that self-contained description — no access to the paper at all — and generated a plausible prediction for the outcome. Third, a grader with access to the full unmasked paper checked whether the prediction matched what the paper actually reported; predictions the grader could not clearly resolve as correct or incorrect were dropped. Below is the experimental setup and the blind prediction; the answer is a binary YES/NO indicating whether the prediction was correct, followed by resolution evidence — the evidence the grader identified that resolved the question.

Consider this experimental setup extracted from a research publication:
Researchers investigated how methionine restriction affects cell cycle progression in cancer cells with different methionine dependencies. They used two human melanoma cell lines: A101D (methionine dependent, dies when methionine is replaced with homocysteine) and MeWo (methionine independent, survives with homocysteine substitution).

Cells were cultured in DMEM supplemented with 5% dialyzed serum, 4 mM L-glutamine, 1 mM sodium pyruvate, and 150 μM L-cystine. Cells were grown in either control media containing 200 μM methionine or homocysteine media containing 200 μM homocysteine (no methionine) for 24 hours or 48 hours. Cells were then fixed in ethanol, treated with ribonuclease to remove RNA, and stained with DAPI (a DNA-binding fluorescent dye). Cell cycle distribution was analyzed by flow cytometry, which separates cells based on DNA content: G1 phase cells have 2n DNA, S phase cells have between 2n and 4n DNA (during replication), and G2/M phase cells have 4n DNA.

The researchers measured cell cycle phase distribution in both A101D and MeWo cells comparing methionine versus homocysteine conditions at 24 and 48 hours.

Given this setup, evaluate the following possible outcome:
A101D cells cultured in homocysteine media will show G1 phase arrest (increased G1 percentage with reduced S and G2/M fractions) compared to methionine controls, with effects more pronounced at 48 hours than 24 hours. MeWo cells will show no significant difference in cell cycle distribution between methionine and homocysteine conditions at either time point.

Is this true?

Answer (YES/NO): NO